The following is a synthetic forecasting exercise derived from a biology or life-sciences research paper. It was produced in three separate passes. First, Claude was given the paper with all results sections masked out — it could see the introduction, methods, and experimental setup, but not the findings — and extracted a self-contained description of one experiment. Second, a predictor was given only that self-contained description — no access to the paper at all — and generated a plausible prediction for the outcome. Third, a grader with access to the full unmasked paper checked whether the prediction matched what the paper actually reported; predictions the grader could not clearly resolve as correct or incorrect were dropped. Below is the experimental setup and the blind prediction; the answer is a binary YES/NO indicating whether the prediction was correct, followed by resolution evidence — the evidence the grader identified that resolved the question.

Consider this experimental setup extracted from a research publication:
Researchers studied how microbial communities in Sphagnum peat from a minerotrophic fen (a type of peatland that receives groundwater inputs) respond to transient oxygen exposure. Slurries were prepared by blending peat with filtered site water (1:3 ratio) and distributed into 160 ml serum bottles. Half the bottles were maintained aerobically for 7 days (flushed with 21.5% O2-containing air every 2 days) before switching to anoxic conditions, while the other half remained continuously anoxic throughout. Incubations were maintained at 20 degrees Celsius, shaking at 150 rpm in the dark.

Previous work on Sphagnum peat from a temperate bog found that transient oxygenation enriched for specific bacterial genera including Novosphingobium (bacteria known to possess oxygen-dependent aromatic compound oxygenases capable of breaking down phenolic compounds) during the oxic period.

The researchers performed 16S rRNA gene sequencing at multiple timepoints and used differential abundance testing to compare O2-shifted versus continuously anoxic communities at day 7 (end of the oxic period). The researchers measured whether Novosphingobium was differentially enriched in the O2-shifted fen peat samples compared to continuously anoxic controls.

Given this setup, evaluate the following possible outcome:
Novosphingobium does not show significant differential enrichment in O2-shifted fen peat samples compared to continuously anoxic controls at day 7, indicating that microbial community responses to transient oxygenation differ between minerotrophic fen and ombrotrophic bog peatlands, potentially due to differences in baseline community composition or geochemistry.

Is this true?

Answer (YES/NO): YES